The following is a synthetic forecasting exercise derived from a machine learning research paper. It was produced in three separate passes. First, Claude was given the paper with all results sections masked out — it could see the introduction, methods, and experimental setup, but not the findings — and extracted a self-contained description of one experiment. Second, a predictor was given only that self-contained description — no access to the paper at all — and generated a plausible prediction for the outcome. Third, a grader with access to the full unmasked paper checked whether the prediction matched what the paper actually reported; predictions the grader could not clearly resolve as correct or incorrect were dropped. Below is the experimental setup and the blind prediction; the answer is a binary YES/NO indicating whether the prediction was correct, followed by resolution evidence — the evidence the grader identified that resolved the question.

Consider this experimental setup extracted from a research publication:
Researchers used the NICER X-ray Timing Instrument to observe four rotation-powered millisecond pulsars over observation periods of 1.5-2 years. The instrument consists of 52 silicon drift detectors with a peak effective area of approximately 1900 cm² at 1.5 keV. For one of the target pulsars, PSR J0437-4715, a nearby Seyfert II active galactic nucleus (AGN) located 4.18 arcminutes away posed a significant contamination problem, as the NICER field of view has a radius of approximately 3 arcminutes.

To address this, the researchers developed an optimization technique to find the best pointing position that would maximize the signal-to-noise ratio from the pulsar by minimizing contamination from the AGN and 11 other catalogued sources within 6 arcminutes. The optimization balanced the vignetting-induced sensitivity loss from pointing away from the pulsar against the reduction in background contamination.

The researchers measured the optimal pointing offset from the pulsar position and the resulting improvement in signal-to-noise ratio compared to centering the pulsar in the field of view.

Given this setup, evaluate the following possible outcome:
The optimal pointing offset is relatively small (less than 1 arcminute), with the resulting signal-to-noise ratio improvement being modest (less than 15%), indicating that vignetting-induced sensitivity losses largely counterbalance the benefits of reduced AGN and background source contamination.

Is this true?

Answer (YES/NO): NO